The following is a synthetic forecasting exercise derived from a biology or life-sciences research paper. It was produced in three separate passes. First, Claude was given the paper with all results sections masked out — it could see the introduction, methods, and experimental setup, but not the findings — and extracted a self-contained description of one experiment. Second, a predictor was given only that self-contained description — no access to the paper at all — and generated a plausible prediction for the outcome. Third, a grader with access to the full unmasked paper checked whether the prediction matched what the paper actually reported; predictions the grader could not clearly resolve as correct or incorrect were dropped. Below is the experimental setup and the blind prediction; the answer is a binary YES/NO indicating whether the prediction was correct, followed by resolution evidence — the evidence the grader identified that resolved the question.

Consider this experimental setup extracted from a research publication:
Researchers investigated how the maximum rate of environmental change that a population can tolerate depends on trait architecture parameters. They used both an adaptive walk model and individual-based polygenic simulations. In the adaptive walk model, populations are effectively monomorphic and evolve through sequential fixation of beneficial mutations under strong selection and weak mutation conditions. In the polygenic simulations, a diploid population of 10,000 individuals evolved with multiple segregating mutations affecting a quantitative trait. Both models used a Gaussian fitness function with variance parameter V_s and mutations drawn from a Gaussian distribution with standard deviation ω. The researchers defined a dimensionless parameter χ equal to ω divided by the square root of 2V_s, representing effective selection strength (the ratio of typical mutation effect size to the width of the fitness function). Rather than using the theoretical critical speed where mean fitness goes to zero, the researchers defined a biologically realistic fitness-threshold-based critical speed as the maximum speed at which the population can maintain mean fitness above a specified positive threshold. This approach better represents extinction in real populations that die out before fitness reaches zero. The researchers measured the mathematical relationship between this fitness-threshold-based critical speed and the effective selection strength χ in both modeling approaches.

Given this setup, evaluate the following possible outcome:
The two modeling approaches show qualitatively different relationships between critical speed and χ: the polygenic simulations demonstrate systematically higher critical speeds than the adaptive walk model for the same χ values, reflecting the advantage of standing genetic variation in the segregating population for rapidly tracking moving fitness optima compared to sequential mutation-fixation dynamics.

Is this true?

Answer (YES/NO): NO